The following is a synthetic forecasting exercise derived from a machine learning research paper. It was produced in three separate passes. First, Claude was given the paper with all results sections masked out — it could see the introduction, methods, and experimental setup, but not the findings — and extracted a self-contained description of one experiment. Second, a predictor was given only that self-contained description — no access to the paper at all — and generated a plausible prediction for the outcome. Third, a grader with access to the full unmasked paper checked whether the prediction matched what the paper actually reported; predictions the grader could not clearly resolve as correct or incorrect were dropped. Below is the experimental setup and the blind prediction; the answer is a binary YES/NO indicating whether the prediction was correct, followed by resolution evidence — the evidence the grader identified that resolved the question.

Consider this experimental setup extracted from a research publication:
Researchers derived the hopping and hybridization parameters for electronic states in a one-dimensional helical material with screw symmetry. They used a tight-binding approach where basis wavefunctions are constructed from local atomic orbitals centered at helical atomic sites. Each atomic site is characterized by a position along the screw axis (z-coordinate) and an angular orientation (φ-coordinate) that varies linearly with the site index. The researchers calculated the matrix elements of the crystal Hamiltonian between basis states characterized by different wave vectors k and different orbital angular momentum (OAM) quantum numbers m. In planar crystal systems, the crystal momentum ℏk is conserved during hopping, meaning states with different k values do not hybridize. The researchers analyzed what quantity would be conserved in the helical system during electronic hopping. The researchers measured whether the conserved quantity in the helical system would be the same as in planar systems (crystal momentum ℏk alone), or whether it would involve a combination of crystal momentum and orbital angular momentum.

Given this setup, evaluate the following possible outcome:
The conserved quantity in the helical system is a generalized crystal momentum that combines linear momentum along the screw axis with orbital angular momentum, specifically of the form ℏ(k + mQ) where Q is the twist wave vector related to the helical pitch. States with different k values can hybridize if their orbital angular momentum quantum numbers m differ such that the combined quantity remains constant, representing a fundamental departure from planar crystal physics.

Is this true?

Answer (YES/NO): NO